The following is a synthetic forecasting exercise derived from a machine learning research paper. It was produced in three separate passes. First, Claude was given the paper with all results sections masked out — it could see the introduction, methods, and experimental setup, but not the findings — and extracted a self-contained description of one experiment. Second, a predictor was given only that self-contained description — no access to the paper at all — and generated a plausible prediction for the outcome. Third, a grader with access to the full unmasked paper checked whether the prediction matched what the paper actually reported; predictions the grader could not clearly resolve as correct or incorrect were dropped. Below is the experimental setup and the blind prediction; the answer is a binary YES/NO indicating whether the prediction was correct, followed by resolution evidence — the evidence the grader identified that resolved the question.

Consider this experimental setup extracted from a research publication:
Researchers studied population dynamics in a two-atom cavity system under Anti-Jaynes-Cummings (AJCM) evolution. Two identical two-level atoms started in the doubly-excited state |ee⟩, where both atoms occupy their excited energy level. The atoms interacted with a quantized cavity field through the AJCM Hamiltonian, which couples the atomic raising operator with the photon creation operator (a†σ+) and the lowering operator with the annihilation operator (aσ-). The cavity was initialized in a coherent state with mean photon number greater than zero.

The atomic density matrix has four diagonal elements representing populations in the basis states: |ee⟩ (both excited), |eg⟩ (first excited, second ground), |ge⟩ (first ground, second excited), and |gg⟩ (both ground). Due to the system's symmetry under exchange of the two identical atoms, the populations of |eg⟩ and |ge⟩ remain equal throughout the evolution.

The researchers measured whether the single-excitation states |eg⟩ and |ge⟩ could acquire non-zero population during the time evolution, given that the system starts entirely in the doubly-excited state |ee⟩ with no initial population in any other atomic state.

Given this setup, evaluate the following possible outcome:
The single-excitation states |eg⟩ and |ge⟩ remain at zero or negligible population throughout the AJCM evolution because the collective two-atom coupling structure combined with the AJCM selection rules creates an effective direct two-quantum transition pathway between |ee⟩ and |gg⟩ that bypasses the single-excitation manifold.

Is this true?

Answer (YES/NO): NO